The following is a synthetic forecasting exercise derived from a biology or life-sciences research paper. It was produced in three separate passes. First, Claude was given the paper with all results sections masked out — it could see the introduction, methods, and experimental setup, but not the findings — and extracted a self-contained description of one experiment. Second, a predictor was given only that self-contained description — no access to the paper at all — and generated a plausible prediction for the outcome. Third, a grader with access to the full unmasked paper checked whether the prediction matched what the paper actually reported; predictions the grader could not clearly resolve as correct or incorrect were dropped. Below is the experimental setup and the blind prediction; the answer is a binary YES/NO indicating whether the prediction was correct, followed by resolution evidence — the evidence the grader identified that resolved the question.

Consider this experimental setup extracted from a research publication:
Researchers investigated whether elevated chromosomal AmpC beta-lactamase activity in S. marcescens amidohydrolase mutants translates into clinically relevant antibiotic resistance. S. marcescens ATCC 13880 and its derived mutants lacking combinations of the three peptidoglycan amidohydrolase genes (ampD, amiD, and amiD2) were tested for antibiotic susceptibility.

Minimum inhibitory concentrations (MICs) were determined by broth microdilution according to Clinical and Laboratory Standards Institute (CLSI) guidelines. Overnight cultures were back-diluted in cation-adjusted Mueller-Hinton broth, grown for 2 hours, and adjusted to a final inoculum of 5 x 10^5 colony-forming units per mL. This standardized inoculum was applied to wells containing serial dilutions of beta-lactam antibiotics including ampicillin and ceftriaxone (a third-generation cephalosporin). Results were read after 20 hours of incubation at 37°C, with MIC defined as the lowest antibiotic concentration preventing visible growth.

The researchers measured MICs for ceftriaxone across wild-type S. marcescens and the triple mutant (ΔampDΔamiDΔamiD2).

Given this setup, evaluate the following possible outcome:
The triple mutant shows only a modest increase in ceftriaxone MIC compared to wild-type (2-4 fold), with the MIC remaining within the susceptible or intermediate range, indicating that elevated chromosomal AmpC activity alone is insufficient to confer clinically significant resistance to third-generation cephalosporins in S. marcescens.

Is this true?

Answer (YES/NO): NO